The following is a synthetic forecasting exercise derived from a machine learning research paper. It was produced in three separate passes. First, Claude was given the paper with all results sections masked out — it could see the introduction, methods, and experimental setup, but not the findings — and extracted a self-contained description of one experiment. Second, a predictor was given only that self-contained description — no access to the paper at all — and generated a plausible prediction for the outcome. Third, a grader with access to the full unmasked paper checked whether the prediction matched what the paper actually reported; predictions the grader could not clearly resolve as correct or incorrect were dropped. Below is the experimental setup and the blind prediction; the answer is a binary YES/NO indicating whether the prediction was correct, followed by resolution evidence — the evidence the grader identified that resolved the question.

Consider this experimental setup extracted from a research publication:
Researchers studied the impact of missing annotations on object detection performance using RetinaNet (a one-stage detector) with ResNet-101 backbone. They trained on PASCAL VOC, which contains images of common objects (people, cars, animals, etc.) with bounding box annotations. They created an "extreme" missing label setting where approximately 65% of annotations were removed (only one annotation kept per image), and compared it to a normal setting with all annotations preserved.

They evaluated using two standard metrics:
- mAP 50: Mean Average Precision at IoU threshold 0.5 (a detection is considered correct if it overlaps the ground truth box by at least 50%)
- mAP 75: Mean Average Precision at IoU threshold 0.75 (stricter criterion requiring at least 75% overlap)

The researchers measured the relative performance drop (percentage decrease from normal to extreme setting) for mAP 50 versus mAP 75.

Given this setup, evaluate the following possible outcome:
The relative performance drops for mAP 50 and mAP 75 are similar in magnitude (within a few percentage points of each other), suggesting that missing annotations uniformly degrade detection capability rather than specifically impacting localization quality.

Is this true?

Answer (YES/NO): NO